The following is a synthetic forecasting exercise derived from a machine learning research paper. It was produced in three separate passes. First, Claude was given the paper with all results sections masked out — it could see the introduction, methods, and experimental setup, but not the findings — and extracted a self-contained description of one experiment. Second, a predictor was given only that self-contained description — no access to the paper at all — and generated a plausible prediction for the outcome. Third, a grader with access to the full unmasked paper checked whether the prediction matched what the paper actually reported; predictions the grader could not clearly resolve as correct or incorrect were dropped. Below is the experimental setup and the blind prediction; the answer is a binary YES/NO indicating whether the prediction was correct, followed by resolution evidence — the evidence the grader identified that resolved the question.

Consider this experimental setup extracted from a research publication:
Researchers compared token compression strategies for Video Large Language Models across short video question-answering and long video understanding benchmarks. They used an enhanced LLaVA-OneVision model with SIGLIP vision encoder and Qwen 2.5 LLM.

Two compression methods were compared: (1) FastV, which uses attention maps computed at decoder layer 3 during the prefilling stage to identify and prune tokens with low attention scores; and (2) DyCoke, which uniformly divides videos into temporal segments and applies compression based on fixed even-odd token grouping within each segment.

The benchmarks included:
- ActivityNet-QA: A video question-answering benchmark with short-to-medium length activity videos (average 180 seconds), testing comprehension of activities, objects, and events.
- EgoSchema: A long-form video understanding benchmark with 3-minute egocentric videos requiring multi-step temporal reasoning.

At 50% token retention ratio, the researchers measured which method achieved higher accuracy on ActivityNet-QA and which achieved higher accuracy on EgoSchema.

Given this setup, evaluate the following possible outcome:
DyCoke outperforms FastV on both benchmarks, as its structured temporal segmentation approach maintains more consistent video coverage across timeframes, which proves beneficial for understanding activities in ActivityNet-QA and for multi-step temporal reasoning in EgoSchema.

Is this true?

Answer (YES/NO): NO